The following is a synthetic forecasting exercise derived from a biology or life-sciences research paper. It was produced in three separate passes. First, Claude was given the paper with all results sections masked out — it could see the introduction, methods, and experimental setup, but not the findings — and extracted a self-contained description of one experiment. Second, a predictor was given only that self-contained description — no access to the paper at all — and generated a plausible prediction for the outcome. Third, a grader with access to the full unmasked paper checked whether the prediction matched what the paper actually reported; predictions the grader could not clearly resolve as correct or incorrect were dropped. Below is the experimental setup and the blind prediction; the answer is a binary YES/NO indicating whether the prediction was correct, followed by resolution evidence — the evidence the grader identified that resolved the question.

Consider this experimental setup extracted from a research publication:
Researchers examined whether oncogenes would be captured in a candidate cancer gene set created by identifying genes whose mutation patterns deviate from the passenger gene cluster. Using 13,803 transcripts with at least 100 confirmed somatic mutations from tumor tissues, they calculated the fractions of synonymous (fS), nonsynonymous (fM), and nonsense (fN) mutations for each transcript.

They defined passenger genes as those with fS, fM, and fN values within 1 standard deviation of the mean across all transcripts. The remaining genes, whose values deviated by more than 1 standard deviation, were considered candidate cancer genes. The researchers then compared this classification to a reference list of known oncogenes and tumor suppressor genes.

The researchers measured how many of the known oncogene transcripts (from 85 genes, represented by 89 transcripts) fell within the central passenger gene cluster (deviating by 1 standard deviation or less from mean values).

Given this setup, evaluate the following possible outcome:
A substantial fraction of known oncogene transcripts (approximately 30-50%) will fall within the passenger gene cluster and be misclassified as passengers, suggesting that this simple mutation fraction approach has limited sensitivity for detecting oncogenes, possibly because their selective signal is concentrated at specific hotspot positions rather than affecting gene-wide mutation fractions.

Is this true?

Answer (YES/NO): NO